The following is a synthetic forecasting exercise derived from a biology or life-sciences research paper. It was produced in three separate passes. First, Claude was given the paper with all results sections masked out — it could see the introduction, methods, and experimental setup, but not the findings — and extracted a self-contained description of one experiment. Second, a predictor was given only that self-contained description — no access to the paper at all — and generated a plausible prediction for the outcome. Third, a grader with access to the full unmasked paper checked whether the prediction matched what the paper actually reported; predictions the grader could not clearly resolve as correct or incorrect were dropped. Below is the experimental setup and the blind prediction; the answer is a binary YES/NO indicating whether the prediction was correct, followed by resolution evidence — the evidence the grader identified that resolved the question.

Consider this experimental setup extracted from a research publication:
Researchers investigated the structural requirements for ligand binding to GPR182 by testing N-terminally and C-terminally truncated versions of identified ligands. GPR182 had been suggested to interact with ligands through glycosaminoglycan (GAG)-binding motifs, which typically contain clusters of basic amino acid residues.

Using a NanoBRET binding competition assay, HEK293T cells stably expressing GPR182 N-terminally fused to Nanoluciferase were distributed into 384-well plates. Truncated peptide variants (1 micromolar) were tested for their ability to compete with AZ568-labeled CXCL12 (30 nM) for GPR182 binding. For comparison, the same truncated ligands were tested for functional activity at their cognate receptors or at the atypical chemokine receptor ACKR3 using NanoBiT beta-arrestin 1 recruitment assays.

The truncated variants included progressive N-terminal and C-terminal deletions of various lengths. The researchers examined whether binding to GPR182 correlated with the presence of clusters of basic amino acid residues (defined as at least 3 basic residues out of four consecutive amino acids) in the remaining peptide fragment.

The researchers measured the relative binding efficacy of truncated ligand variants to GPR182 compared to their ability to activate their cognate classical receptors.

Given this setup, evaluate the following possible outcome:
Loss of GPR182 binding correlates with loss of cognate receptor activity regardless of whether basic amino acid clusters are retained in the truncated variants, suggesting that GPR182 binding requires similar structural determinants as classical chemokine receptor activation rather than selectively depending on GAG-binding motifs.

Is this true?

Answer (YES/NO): NO